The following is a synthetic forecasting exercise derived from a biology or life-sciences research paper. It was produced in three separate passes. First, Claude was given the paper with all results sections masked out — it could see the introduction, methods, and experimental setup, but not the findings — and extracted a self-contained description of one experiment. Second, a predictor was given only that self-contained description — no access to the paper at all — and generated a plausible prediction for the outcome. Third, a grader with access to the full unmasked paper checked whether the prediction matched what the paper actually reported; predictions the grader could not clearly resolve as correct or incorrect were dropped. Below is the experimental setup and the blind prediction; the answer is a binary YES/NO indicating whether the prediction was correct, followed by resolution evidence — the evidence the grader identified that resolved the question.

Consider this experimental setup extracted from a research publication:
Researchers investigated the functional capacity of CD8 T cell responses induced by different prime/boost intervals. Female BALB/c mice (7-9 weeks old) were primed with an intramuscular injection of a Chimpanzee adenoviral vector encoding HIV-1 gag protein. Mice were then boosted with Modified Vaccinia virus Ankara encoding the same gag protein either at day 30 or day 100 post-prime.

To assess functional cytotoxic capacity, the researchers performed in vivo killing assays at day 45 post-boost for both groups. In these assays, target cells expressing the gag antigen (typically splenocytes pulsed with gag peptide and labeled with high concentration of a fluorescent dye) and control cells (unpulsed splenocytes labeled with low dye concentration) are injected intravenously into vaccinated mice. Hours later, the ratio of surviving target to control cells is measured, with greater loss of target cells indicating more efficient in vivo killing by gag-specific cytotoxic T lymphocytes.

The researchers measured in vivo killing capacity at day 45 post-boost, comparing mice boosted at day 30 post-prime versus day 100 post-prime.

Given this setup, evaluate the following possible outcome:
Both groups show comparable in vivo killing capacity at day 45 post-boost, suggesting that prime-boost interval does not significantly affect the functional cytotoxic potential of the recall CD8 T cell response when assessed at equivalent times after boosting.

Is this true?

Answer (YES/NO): NO